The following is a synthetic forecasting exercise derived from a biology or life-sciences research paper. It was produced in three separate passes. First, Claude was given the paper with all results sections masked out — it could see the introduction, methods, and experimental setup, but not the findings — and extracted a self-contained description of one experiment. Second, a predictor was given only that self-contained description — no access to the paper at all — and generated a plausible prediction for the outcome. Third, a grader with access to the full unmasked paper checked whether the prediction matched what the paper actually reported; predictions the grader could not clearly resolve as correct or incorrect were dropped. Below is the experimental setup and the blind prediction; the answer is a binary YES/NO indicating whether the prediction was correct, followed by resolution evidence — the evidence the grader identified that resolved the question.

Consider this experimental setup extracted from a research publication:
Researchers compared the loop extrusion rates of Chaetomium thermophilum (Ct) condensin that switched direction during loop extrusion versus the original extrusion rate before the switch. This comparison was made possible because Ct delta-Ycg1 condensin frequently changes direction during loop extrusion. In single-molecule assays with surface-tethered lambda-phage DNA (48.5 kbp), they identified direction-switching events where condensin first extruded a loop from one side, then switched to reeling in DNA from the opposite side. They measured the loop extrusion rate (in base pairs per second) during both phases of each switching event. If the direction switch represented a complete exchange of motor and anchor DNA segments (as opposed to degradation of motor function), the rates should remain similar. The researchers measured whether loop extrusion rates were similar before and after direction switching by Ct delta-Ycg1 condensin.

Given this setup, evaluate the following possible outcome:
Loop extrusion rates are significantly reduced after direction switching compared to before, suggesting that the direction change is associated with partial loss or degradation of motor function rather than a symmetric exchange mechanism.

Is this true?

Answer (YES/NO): NO